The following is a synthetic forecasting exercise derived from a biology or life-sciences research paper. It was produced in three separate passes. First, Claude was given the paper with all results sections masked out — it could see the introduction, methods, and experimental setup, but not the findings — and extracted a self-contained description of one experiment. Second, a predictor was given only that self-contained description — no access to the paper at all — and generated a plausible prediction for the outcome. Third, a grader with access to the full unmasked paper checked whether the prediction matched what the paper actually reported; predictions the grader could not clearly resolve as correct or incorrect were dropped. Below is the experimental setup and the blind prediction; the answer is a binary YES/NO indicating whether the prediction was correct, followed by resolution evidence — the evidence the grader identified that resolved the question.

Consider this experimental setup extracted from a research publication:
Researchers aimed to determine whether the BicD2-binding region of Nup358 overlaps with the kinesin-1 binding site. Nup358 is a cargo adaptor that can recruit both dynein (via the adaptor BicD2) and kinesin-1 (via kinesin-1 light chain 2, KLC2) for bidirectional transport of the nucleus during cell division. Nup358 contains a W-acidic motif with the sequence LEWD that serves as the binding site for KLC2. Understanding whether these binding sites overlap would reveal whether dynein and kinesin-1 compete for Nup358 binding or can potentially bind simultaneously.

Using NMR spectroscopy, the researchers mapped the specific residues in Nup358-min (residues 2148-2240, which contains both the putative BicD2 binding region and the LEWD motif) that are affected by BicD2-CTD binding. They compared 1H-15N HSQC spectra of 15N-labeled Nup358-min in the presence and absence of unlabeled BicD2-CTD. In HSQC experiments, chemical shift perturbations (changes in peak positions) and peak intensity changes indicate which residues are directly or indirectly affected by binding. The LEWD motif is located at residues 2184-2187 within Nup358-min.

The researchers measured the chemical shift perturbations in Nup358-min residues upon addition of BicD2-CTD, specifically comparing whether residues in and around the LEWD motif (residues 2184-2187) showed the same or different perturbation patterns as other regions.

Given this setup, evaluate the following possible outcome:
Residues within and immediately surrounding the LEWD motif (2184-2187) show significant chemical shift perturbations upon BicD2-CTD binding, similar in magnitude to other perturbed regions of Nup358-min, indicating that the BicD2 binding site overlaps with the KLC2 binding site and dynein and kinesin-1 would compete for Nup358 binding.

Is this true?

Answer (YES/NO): NO